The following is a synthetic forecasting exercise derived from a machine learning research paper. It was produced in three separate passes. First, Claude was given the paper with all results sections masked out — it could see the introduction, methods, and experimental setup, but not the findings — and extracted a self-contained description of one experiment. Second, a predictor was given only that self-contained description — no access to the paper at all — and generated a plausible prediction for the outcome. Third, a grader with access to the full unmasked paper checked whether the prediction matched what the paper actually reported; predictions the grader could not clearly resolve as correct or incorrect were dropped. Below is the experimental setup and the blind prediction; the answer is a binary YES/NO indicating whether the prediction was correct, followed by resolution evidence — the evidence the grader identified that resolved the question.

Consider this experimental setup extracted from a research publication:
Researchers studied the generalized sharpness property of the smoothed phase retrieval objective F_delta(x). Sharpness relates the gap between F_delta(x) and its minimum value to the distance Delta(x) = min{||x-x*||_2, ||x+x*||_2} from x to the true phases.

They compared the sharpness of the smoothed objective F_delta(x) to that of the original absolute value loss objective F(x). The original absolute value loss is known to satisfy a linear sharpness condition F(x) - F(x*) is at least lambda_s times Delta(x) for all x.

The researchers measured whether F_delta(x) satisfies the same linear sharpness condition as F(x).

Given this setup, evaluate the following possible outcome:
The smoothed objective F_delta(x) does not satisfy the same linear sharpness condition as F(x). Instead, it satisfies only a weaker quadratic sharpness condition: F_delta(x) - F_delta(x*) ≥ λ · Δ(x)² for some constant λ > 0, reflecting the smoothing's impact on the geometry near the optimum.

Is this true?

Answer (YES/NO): NO